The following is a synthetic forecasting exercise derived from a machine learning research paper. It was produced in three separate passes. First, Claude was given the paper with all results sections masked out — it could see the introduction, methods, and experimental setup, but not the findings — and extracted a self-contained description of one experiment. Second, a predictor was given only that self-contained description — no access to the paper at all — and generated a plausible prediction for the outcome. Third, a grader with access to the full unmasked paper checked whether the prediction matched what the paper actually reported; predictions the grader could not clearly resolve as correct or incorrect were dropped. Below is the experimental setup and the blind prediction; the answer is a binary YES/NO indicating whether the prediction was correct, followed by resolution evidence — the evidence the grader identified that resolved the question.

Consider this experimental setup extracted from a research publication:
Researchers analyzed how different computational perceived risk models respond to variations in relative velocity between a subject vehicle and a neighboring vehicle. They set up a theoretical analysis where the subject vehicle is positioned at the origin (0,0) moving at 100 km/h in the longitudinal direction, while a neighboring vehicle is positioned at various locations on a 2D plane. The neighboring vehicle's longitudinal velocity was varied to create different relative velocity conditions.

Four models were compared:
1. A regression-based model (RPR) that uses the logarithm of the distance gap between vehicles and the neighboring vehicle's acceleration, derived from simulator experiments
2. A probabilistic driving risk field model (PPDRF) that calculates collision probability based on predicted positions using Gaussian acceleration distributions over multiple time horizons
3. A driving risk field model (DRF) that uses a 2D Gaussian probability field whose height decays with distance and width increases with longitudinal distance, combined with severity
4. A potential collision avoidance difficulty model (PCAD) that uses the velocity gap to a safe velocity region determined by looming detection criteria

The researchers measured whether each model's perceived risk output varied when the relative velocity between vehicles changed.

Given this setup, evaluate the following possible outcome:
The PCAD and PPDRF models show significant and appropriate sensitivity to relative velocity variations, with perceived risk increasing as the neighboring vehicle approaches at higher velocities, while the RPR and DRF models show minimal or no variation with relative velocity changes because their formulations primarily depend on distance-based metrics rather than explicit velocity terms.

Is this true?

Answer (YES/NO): YES